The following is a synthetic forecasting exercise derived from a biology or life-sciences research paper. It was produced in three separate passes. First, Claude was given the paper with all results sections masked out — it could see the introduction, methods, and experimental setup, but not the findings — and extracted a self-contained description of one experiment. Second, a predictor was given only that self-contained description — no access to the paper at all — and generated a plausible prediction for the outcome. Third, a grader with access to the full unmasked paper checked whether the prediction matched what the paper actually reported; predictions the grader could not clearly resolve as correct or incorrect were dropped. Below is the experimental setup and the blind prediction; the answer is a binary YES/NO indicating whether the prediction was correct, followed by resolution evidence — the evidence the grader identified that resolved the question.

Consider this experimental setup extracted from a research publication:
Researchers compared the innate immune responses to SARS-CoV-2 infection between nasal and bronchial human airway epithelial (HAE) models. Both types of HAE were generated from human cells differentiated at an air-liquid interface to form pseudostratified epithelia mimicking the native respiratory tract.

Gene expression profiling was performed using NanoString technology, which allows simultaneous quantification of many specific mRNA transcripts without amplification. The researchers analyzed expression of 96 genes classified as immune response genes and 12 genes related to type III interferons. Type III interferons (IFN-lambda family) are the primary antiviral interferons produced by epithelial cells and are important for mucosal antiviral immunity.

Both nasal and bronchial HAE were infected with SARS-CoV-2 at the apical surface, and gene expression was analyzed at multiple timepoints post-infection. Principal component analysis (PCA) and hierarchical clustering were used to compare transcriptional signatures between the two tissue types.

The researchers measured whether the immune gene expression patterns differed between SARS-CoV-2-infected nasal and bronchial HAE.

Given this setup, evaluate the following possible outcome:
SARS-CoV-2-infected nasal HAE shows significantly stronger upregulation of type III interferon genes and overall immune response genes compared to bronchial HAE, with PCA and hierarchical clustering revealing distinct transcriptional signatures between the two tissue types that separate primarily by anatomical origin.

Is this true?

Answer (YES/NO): NO